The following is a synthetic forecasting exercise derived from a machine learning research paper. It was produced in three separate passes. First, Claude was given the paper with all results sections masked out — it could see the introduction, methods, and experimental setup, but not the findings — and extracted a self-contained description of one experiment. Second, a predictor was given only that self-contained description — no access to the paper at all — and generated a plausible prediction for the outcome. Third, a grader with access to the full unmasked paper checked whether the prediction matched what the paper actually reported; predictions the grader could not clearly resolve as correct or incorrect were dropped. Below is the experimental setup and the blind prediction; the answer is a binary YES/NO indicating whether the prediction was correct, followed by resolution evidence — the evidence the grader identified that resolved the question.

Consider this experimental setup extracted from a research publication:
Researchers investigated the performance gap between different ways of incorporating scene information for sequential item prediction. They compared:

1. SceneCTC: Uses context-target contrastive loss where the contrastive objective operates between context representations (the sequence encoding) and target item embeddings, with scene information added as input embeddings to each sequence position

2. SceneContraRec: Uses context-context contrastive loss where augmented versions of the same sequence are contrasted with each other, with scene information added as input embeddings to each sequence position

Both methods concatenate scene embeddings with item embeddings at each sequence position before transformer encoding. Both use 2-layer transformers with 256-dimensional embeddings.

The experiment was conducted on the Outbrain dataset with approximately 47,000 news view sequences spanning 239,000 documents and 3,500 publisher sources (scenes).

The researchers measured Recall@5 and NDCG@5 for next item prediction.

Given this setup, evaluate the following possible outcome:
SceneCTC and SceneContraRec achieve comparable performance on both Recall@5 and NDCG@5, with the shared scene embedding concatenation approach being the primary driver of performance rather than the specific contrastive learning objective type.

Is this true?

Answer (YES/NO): YES